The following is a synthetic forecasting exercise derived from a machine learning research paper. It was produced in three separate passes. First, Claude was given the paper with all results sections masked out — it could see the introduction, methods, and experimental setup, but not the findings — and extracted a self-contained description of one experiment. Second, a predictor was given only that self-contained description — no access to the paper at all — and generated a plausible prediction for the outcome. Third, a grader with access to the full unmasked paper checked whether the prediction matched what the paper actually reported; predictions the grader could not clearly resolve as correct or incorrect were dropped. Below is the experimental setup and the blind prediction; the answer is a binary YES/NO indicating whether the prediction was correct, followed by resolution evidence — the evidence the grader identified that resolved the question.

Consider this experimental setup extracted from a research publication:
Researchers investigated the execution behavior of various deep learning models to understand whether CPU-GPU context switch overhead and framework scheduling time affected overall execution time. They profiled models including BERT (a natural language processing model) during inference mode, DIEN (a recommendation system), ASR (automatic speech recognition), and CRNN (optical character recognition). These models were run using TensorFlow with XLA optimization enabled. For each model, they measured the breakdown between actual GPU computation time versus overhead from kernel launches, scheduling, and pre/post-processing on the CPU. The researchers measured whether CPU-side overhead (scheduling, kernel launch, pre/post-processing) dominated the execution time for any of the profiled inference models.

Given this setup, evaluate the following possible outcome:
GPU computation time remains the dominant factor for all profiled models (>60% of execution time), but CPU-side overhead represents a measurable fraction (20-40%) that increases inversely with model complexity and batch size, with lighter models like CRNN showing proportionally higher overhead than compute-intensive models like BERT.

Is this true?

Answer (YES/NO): NO